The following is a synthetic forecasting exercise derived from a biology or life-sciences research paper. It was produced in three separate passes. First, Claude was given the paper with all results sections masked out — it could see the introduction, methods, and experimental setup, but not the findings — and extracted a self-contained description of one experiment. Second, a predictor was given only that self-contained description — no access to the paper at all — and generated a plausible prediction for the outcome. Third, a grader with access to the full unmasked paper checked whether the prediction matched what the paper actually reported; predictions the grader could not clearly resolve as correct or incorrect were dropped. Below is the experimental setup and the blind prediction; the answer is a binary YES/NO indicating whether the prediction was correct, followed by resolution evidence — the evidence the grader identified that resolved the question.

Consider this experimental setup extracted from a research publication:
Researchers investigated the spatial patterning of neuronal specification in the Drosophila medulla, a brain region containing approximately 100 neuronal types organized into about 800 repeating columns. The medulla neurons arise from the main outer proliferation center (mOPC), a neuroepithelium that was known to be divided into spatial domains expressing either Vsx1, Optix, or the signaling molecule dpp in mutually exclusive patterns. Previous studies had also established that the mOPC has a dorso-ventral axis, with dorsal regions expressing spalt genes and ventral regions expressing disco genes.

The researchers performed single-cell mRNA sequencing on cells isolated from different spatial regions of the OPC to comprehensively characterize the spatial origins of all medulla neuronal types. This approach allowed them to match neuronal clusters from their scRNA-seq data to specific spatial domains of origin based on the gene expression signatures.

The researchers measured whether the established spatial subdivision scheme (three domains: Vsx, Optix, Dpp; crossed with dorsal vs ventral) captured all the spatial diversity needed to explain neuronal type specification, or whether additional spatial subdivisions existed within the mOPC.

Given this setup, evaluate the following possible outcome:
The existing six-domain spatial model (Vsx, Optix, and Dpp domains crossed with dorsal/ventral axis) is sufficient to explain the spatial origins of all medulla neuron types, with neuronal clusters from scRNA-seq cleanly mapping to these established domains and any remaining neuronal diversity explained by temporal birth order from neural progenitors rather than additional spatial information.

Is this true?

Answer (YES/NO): NO